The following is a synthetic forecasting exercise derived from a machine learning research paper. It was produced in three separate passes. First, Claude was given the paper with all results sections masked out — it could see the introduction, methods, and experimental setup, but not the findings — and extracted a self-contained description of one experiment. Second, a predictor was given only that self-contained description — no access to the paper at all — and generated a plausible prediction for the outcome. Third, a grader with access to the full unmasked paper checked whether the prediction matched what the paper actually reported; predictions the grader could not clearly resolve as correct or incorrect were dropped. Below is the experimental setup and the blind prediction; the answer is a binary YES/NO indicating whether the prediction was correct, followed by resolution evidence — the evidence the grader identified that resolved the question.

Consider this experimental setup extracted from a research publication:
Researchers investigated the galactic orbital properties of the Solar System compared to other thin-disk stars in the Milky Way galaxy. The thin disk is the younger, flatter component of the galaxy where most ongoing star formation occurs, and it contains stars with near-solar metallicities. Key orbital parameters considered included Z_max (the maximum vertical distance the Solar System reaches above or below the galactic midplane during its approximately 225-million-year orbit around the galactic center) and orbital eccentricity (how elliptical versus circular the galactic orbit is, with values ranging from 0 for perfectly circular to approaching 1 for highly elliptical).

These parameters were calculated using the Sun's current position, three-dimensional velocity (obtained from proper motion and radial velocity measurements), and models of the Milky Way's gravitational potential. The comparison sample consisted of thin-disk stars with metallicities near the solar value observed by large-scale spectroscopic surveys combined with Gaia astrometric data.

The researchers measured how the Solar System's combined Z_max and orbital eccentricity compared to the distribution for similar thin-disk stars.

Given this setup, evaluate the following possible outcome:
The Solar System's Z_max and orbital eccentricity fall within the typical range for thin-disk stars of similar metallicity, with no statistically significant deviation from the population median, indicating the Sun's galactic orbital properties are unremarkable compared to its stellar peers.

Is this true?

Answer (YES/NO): NO